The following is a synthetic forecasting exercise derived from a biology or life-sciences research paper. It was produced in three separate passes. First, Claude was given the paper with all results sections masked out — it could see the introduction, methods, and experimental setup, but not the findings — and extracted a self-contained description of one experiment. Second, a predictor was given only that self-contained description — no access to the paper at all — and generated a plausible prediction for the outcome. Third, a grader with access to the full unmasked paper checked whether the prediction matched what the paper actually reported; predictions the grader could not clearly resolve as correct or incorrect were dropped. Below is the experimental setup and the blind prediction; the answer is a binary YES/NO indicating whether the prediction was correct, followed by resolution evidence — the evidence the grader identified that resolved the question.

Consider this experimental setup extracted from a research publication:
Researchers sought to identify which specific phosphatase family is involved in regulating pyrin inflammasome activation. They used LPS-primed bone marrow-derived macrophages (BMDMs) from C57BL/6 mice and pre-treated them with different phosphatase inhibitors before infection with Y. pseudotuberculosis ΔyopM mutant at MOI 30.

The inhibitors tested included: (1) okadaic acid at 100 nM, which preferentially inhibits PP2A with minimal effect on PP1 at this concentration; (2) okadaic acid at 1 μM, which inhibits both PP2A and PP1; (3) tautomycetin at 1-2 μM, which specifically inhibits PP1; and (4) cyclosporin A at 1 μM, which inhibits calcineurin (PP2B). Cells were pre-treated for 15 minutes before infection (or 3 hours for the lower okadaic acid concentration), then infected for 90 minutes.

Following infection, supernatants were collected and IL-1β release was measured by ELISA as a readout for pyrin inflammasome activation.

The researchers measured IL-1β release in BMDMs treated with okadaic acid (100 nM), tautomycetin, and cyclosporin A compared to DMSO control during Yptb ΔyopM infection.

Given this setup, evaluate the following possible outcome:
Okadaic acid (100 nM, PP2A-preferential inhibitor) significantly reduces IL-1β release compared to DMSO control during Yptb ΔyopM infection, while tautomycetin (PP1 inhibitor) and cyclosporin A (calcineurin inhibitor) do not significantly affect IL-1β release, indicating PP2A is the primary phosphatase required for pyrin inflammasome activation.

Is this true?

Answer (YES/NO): YES